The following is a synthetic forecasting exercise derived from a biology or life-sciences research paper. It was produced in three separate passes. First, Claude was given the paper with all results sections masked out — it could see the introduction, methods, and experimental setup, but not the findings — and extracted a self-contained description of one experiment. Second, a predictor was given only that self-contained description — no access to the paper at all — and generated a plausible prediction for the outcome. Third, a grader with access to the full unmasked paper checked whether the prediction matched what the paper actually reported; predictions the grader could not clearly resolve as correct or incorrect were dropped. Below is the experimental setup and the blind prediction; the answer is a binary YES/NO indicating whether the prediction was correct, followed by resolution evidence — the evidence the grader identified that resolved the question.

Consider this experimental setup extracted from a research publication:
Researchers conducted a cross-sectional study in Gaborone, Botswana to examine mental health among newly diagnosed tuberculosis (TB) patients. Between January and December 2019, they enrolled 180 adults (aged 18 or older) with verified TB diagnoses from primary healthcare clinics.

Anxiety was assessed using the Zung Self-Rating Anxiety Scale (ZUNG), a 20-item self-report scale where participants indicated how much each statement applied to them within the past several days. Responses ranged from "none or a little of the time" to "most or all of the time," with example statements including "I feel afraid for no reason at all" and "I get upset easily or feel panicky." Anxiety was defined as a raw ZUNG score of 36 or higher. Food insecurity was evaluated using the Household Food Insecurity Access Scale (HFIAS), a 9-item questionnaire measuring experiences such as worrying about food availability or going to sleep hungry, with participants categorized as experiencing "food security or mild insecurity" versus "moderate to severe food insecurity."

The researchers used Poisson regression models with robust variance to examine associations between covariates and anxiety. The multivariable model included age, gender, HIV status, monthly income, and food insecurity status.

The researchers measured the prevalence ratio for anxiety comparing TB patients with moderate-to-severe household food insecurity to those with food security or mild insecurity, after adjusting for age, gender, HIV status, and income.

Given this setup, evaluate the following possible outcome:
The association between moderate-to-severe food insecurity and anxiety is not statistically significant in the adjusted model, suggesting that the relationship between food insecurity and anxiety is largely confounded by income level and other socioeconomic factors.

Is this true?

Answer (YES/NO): NO